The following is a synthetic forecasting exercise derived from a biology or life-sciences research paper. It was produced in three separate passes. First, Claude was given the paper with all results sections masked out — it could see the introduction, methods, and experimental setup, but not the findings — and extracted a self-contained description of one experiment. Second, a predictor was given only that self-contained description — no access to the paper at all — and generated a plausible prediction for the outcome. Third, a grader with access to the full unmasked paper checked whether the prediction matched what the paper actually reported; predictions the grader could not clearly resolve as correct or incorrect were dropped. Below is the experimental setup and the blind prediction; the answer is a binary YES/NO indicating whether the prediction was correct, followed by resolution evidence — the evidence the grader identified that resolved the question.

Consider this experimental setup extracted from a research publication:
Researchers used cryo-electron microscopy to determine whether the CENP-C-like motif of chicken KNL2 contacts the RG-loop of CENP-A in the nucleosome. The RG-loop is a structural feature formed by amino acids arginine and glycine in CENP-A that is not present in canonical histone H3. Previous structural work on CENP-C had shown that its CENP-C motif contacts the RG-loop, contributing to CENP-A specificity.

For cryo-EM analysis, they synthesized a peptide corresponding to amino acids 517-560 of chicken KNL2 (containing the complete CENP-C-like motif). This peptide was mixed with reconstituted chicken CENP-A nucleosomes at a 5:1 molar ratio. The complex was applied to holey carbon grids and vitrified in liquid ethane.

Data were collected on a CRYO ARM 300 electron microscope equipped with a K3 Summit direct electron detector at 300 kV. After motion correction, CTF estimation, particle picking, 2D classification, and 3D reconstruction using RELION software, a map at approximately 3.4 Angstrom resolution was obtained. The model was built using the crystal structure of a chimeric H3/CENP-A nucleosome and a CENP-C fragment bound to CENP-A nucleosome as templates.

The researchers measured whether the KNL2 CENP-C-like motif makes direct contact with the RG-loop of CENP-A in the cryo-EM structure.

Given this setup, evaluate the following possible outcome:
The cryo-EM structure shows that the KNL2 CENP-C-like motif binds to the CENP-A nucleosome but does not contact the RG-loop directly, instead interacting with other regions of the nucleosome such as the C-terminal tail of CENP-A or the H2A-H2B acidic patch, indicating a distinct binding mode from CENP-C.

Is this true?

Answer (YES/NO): NO